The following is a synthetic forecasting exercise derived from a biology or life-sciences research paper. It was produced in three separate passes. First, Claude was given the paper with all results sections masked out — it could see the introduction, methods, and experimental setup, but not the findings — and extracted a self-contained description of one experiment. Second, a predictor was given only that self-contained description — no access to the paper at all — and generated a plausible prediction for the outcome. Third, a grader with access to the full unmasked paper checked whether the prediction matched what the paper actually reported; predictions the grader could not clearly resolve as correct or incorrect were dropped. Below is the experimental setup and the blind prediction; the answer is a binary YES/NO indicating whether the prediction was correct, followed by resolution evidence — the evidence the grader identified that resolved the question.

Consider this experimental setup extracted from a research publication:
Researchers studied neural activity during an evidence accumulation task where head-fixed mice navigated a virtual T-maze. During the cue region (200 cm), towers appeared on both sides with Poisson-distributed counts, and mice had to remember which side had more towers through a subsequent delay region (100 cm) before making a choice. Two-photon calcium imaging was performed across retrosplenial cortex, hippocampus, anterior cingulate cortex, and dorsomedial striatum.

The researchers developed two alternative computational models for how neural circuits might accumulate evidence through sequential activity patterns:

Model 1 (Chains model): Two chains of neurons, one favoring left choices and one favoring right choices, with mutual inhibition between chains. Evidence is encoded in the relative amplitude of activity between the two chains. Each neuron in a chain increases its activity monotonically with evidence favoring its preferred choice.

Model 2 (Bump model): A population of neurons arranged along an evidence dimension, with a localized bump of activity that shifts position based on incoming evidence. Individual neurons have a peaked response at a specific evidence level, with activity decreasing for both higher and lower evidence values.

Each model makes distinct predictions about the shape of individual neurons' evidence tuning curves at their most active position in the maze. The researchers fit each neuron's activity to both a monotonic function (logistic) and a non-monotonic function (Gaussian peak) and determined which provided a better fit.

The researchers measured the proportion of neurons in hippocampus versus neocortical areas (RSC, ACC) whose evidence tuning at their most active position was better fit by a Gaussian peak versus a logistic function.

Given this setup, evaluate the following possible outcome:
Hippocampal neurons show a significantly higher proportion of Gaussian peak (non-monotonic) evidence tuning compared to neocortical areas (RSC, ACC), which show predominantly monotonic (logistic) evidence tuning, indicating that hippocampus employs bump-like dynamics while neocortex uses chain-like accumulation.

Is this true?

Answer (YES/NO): YES